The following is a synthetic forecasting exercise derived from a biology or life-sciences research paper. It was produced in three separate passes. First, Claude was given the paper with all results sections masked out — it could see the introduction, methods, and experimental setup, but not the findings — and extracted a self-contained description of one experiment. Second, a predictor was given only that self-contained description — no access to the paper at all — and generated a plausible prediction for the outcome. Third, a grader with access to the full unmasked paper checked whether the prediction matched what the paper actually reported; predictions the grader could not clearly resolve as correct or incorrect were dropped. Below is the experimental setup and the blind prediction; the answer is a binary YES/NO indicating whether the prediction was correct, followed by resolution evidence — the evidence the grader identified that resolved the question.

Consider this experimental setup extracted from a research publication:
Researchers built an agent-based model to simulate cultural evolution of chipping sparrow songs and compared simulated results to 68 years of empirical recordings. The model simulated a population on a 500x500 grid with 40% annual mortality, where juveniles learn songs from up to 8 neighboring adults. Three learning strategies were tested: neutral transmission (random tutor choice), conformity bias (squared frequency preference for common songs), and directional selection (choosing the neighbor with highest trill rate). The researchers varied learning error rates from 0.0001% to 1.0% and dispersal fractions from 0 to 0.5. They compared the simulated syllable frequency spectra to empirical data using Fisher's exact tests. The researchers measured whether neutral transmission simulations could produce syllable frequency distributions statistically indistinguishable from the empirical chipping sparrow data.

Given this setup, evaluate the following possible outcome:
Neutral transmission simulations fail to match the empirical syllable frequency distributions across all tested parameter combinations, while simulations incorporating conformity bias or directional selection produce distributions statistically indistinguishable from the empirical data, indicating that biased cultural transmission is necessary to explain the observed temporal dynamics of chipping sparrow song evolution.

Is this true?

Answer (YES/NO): NO